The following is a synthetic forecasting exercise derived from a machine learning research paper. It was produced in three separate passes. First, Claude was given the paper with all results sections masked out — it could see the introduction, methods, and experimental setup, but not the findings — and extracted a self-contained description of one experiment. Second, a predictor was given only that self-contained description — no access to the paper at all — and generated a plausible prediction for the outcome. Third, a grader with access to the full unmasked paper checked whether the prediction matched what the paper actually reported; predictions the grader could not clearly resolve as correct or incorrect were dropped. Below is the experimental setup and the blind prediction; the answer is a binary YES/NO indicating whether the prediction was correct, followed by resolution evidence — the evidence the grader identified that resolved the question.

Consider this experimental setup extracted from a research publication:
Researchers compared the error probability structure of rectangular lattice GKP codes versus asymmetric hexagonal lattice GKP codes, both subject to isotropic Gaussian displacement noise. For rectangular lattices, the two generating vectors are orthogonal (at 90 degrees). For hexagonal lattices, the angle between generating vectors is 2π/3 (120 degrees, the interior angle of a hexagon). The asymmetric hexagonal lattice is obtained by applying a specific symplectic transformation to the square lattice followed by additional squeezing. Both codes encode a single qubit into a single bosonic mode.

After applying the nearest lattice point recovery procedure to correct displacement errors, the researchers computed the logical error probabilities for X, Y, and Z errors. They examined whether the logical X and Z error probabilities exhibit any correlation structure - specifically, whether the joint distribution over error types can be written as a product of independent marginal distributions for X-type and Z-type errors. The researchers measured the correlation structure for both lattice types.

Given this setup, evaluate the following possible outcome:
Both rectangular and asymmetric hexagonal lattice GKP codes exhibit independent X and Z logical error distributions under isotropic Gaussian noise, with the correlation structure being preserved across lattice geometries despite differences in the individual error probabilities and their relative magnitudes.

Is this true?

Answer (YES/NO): NO